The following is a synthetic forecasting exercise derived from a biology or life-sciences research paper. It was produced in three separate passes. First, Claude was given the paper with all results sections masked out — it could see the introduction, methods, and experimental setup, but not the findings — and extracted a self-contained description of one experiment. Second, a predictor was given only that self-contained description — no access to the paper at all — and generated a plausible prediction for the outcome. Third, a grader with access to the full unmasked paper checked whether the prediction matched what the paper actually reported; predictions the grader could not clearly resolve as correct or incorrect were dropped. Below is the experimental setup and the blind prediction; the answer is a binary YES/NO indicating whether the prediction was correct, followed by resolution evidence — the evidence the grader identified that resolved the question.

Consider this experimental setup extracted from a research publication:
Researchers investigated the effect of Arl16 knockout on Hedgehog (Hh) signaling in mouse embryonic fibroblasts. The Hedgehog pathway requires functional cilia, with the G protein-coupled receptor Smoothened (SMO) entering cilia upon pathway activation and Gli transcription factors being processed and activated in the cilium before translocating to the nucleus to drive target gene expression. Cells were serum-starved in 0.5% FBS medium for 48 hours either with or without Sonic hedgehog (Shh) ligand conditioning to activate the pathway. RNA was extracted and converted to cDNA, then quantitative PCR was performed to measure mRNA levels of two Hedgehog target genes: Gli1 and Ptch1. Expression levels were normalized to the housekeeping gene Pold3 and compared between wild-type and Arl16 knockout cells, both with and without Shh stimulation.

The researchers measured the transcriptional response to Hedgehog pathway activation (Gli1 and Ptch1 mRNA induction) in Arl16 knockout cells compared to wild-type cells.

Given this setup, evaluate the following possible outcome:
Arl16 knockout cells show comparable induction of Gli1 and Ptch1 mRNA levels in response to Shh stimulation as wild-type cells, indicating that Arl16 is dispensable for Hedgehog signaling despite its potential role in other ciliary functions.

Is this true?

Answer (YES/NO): NO